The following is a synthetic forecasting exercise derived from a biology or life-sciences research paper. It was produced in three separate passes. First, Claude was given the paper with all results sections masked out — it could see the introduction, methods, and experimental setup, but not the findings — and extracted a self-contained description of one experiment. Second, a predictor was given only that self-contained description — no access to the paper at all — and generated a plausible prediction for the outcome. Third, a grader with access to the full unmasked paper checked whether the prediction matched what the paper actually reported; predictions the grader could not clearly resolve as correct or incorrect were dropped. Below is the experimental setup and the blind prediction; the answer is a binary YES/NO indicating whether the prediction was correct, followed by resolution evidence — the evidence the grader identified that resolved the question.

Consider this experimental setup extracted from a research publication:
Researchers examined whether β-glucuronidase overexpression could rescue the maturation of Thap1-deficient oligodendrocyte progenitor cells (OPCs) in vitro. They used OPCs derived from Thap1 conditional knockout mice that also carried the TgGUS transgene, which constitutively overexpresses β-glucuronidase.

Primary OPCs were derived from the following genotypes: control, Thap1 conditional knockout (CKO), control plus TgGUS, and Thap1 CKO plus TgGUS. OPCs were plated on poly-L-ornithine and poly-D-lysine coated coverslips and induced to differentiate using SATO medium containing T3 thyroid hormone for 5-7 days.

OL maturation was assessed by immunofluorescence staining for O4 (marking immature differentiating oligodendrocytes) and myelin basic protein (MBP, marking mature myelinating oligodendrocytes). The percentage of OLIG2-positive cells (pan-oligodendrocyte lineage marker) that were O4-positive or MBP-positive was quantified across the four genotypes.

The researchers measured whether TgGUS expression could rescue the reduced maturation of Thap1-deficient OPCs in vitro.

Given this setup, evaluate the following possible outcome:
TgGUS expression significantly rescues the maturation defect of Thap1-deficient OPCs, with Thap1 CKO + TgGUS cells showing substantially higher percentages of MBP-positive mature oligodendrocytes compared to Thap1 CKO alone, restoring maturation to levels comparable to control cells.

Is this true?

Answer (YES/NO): NO